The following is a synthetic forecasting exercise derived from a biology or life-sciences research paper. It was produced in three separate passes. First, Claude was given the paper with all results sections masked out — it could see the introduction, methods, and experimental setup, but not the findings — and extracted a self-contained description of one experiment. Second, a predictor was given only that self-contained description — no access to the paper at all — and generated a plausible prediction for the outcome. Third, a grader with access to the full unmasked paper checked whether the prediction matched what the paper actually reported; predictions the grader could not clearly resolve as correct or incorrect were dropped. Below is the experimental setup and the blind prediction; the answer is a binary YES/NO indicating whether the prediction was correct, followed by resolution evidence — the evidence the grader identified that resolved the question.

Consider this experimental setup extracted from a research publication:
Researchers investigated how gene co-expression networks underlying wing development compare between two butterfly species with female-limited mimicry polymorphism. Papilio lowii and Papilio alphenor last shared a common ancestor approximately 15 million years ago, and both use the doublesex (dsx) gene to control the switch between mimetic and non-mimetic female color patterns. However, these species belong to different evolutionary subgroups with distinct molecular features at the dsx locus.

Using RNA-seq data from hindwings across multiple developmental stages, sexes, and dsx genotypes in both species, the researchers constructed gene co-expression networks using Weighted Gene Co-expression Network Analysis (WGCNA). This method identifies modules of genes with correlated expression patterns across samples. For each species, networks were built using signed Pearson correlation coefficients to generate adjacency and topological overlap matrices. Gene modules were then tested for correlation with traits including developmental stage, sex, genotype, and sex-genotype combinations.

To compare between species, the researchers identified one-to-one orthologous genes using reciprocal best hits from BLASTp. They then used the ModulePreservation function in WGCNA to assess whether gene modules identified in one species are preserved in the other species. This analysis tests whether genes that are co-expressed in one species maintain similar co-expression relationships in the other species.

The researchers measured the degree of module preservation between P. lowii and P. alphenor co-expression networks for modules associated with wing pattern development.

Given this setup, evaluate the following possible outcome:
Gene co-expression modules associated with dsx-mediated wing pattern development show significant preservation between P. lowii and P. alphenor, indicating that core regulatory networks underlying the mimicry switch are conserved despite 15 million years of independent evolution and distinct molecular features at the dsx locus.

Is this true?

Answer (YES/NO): NO